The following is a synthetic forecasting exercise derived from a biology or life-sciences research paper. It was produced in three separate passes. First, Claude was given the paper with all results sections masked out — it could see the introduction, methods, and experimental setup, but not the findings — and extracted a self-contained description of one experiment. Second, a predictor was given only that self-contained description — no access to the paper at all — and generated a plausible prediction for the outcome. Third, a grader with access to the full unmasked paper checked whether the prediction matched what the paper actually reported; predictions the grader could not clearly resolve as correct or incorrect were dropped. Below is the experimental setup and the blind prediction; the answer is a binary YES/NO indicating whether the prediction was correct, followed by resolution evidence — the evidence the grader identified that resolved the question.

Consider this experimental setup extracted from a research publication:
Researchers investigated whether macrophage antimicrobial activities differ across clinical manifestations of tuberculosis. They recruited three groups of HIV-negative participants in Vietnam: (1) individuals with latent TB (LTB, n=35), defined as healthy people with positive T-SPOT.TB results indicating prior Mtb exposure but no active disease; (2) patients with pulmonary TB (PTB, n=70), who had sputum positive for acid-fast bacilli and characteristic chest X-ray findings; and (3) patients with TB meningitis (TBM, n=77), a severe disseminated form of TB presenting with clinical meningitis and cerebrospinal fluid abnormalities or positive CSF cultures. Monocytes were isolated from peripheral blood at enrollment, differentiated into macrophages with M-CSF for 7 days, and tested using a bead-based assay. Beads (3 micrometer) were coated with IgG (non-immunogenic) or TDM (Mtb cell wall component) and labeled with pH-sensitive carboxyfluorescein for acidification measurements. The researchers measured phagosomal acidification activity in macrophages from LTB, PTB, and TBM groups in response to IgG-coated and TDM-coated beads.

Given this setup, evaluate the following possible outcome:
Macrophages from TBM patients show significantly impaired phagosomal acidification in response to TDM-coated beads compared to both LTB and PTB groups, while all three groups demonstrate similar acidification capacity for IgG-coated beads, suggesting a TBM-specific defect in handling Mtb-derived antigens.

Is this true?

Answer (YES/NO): NO